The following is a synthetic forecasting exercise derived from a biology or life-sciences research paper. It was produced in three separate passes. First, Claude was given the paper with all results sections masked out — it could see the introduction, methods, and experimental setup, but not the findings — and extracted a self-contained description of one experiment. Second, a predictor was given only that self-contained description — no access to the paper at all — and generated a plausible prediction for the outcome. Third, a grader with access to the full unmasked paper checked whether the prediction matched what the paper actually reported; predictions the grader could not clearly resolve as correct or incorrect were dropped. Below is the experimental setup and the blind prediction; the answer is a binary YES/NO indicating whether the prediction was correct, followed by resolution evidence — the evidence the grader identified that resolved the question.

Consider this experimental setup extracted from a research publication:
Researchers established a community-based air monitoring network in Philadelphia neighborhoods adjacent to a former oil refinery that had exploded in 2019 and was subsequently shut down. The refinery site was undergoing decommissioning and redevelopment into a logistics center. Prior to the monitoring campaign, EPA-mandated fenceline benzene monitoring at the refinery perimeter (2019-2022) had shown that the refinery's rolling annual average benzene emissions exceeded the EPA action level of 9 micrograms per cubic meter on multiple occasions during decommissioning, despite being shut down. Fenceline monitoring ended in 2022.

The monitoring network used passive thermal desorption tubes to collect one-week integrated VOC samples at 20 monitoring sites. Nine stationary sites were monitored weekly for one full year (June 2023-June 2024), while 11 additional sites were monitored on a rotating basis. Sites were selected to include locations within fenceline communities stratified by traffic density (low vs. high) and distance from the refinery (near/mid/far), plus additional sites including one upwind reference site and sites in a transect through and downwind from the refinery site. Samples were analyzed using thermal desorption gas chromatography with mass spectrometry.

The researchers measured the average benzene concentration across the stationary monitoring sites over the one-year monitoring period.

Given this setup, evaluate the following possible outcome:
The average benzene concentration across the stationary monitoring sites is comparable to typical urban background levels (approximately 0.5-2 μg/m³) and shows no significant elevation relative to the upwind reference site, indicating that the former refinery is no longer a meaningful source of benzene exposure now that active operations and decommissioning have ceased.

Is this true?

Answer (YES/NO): NO